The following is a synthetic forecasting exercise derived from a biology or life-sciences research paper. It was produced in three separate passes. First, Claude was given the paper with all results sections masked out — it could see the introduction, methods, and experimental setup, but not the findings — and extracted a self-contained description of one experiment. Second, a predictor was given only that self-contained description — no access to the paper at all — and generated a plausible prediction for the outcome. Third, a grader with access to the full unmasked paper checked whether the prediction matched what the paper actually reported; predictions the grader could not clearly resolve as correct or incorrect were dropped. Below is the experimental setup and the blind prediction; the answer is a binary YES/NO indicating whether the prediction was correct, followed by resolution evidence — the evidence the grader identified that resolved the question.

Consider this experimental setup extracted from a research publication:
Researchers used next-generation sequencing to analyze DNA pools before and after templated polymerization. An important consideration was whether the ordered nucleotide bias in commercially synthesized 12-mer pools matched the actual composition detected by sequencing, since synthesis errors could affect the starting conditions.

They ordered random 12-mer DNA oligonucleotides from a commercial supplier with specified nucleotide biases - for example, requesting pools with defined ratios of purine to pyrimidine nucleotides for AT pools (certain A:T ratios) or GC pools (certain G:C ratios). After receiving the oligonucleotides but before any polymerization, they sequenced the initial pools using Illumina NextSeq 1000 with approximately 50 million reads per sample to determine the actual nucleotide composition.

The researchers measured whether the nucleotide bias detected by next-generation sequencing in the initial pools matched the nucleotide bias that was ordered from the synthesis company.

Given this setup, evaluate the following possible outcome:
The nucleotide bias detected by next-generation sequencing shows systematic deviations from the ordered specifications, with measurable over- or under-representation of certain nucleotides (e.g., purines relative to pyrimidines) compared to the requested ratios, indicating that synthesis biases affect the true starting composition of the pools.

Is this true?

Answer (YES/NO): YES